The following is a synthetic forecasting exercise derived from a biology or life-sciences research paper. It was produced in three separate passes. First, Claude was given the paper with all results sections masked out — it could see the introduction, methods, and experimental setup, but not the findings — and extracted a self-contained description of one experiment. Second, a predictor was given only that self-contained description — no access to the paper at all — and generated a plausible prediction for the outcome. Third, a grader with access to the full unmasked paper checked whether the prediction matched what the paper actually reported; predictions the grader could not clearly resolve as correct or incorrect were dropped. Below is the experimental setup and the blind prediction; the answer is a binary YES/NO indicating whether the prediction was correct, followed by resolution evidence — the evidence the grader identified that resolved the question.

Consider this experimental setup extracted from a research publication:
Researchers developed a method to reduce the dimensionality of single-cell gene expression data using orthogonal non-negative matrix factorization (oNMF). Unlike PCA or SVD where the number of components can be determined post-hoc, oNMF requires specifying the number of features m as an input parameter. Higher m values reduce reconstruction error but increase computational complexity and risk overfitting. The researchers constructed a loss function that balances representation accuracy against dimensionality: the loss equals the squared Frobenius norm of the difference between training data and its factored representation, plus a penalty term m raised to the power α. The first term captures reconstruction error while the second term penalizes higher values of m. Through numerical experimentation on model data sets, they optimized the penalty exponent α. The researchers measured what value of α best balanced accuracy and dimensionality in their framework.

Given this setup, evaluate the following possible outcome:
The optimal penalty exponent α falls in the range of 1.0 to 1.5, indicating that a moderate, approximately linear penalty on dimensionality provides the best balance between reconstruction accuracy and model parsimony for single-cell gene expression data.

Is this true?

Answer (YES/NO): NO